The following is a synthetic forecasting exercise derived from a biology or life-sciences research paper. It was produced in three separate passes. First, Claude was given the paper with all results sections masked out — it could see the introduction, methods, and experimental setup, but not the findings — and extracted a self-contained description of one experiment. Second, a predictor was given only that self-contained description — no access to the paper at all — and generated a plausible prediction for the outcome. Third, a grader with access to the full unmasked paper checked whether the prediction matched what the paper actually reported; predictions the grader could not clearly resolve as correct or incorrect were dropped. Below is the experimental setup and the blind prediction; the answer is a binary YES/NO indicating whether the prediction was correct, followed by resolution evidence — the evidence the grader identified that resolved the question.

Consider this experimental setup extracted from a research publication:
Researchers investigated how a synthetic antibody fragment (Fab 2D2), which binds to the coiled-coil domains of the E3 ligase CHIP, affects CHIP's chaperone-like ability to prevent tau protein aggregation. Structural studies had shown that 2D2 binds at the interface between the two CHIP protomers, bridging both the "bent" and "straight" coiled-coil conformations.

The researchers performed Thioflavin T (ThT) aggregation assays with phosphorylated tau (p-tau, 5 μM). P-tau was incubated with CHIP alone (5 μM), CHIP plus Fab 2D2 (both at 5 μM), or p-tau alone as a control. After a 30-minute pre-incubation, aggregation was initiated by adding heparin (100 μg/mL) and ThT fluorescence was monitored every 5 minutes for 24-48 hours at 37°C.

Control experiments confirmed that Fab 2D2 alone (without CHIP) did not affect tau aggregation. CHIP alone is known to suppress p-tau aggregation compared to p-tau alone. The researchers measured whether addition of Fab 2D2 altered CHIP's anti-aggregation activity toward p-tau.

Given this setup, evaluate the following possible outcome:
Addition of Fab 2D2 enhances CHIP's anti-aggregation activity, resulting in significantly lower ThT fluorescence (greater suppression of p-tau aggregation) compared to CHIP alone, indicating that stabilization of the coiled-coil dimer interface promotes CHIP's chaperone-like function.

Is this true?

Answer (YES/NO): NO